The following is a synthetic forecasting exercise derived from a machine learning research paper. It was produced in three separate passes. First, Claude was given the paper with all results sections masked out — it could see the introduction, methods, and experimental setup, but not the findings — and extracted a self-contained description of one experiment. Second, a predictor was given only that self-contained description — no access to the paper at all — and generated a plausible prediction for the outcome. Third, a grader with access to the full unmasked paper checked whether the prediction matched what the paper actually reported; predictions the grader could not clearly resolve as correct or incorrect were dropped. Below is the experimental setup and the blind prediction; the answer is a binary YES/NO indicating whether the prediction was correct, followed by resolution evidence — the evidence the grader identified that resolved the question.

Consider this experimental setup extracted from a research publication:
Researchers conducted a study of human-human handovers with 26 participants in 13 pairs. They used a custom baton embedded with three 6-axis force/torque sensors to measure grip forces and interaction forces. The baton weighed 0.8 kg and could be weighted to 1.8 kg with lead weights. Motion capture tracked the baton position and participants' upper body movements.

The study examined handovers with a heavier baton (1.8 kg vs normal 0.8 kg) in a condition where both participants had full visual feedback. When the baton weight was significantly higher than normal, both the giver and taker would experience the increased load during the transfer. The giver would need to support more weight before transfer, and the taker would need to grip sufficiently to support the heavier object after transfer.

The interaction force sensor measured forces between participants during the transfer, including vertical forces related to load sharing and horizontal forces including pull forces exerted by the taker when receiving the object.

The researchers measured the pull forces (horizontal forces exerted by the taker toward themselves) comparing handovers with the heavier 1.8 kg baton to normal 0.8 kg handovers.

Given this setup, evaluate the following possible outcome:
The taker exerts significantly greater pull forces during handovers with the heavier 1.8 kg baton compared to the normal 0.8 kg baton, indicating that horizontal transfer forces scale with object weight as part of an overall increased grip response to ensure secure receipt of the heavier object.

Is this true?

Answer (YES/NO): YES